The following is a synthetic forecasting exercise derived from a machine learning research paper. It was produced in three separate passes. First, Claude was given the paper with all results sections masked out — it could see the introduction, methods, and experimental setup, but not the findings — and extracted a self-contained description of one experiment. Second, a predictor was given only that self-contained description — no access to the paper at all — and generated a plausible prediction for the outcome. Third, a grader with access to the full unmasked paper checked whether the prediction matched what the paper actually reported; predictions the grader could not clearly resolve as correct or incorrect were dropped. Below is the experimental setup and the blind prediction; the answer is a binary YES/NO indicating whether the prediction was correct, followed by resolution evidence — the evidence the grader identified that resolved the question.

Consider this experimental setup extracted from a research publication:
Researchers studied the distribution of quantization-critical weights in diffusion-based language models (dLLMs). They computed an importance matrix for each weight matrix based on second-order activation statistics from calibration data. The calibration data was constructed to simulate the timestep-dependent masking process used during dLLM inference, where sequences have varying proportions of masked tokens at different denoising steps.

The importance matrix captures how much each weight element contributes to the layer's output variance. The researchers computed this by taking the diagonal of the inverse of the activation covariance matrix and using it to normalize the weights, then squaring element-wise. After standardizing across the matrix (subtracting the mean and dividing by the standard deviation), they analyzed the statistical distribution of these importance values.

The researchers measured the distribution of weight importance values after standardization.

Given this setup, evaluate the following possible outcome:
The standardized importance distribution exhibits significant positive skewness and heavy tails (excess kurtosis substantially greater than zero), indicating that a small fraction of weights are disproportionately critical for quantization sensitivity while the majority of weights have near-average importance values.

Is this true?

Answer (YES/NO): YES